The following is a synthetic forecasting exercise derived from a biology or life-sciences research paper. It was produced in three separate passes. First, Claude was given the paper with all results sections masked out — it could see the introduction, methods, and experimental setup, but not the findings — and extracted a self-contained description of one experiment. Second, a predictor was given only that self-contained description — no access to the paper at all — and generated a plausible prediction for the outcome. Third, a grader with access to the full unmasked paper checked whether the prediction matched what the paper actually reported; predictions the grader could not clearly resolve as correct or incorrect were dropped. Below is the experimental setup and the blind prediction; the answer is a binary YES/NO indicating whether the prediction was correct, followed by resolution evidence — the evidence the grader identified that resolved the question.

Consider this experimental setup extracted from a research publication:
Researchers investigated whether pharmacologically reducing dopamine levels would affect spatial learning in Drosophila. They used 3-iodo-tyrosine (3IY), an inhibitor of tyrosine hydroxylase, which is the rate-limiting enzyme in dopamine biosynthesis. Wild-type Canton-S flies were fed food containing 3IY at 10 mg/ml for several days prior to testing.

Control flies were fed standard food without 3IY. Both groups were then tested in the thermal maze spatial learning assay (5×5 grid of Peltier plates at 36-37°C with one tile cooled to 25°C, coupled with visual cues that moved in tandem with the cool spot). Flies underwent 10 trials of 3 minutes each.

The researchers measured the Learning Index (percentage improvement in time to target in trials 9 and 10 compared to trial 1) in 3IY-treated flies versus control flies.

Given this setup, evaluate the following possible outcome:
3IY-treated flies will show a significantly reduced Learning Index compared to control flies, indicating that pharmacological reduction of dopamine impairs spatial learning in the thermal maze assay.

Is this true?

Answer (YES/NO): YES